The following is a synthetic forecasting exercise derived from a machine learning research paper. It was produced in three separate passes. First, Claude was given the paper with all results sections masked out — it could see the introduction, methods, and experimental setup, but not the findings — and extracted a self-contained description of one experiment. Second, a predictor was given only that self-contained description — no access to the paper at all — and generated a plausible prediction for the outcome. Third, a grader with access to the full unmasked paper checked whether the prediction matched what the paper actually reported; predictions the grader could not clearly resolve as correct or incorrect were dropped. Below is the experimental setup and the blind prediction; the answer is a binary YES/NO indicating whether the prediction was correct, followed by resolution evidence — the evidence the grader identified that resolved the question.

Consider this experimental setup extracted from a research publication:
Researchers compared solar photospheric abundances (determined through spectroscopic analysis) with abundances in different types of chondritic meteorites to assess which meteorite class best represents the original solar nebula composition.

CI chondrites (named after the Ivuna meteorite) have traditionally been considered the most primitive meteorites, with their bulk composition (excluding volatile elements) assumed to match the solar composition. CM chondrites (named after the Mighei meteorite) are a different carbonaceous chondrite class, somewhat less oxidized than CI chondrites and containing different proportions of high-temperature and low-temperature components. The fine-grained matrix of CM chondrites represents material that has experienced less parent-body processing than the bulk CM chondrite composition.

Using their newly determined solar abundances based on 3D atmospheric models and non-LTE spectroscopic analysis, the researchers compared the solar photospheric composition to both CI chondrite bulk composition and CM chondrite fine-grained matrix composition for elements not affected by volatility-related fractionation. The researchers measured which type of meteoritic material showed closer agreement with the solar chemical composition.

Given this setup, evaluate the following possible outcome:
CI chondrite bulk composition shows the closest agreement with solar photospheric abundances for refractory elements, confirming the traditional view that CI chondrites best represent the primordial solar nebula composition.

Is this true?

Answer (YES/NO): NO